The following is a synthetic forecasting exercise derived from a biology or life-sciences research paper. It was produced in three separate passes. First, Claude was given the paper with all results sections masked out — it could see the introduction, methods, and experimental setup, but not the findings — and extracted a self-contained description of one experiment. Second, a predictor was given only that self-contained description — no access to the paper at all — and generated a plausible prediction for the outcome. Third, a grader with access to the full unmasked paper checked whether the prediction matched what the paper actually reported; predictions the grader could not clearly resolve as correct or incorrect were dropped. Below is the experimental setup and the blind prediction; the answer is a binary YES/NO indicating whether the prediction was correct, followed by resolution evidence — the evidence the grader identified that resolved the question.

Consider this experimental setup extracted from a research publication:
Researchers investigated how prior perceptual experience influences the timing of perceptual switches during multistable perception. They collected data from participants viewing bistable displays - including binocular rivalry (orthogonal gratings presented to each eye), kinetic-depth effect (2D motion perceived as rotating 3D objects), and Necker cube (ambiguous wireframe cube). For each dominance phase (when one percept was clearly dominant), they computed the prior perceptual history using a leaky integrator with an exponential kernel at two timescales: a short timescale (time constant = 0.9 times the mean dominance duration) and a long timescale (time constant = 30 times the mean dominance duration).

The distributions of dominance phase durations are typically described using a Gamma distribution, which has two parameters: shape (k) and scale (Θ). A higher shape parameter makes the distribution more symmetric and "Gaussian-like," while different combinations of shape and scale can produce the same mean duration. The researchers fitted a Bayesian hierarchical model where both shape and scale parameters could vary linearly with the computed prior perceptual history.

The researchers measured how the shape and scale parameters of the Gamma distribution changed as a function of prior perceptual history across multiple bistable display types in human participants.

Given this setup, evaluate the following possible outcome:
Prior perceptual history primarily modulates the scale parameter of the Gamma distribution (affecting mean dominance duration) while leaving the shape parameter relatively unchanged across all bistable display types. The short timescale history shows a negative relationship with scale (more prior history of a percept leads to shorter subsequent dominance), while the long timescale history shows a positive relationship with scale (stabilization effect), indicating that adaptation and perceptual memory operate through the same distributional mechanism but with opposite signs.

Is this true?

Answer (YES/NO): NO